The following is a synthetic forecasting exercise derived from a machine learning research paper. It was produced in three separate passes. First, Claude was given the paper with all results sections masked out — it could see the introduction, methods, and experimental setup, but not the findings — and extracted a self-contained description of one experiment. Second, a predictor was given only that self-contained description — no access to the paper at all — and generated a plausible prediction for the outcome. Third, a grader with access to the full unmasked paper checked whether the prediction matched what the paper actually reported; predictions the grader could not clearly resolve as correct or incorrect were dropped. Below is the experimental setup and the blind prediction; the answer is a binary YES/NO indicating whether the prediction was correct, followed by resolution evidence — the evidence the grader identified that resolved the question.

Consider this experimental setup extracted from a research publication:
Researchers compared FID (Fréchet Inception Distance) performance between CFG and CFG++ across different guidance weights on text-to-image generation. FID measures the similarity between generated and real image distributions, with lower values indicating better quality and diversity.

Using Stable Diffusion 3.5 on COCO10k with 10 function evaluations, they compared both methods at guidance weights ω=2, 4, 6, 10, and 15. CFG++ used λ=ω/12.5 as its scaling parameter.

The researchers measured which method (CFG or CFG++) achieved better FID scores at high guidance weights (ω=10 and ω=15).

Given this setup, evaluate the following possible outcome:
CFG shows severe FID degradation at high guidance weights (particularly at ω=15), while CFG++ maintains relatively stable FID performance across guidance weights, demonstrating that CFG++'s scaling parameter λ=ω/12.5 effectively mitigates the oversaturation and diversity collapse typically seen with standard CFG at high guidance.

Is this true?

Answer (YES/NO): NO